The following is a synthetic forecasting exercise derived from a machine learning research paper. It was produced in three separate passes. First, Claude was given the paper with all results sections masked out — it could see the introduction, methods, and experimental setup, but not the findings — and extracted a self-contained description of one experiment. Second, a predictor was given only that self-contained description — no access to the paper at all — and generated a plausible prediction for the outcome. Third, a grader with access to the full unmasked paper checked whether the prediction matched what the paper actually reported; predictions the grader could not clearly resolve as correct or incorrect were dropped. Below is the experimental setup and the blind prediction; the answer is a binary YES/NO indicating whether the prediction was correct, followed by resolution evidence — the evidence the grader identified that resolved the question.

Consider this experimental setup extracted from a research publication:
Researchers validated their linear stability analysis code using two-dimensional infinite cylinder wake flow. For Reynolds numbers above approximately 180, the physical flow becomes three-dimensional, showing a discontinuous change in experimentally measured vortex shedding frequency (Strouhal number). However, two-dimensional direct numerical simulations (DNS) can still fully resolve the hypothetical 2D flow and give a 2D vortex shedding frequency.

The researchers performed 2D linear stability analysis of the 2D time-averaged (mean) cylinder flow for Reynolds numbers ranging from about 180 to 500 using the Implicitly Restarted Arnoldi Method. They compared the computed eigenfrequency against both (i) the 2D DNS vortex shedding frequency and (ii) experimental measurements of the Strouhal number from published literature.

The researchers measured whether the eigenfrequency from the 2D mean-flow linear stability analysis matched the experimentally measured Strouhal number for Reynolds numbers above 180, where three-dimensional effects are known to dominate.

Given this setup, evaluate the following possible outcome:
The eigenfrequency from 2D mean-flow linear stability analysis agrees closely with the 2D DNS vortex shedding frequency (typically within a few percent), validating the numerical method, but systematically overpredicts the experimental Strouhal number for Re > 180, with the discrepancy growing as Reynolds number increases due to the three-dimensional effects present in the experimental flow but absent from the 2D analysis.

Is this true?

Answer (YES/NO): NO